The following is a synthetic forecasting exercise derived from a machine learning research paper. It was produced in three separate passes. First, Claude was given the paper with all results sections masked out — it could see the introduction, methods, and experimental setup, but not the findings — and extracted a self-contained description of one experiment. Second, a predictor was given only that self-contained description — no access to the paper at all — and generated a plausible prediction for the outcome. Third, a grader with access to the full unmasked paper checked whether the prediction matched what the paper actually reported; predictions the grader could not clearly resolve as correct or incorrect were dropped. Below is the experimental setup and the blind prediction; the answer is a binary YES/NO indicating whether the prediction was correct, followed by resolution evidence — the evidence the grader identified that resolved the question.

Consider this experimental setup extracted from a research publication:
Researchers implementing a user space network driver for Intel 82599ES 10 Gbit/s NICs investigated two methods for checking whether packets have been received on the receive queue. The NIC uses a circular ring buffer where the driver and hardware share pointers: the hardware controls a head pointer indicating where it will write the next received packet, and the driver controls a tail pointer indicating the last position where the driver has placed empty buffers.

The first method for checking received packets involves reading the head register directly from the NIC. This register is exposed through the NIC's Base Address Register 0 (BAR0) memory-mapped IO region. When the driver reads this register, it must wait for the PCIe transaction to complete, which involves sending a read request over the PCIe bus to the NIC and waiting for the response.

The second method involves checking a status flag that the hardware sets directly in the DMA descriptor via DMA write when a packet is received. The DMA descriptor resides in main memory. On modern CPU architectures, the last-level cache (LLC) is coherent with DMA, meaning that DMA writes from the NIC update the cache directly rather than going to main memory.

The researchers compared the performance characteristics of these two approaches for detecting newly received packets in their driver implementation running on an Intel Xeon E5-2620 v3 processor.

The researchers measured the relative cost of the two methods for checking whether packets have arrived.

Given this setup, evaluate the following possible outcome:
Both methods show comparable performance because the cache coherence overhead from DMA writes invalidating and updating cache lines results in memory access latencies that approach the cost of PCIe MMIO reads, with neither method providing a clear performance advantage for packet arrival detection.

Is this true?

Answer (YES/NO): NO